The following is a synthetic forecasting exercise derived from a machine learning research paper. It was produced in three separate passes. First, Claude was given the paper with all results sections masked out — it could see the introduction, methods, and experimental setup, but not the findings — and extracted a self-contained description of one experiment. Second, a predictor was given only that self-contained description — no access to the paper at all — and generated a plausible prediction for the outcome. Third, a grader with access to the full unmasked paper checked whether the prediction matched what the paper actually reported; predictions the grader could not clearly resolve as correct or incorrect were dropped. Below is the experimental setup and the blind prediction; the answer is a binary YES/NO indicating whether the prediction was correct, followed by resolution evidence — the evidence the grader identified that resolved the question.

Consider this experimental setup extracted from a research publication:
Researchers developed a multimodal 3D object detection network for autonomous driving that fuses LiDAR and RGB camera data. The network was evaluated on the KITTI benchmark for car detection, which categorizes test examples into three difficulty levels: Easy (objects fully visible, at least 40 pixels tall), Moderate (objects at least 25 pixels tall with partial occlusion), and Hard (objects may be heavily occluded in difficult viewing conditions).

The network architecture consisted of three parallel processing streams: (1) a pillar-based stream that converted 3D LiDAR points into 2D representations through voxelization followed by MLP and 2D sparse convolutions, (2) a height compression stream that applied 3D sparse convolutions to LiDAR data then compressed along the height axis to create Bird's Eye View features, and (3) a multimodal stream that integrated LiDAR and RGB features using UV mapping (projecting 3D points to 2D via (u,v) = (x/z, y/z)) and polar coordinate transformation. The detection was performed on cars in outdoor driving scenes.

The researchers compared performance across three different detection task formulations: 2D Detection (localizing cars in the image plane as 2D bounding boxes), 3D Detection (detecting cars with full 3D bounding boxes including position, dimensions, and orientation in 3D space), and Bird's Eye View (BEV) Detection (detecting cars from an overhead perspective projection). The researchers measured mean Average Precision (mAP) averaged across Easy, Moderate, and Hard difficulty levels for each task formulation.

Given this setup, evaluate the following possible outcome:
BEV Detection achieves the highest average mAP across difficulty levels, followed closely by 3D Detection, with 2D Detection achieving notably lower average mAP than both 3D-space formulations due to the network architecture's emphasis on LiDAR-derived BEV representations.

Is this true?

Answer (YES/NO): NO